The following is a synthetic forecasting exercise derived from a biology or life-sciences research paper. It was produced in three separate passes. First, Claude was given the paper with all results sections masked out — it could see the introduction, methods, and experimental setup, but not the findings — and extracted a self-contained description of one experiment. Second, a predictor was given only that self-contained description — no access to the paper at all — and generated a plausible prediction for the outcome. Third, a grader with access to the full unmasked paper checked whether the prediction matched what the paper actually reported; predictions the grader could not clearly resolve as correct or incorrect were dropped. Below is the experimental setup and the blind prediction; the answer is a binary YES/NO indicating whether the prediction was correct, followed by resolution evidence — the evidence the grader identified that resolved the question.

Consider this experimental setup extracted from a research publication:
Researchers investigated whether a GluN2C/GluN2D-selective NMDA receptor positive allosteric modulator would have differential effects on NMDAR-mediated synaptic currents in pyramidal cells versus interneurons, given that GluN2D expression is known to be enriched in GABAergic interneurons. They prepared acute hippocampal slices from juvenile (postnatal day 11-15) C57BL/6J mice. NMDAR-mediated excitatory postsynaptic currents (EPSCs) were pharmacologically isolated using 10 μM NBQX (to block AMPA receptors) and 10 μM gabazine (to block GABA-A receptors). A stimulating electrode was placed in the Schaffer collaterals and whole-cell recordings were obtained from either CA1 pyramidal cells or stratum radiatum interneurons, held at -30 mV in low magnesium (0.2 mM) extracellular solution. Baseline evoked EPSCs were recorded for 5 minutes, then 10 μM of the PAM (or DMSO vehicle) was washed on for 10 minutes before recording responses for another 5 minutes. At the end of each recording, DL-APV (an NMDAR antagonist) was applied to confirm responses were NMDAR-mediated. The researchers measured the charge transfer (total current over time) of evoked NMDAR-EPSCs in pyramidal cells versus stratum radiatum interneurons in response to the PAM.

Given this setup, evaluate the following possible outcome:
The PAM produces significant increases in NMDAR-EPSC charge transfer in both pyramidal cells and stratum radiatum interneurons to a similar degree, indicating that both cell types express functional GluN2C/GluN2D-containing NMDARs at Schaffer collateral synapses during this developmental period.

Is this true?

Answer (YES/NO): NO